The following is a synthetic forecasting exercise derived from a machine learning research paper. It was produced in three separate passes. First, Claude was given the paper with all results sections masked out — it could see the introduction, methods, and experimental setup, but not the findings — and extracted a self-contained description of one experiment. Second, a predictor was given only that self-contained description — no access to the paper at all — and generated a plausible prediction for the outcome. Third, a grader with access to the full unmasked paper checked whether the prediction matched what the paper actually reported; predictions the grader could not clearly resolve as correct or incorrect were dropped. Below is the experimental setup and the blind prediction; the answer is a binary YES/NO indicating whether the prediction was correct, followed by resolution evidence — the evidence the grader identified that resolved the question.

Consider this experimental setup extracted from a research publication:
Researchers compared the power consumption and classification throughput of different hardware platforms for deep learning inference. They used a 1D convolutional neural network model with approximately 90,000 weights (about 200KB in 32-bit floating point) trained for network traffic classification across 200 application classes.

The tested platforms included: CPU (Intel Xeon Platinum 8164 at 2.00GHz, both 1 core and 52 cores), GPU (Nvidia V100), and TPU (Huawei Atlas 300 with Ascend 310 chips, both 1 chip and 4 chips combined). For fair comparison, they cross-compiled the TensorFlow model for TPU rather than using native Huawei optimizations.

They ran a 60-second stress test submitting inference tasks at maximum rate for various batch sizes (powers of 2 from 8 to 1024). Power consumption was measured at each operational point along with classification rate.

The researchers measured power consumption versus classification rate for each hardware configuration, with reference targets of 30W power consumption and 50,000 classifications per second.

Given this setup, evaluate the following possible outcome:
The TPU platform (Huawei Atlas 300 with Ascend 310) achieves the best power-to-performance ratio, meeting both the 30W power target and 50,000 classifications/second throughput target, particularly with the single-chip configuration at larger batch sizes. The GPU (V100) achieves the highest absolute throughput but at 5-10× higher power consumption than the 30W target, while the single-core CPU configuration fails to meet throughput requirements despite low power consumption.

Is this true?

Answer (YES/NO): NO